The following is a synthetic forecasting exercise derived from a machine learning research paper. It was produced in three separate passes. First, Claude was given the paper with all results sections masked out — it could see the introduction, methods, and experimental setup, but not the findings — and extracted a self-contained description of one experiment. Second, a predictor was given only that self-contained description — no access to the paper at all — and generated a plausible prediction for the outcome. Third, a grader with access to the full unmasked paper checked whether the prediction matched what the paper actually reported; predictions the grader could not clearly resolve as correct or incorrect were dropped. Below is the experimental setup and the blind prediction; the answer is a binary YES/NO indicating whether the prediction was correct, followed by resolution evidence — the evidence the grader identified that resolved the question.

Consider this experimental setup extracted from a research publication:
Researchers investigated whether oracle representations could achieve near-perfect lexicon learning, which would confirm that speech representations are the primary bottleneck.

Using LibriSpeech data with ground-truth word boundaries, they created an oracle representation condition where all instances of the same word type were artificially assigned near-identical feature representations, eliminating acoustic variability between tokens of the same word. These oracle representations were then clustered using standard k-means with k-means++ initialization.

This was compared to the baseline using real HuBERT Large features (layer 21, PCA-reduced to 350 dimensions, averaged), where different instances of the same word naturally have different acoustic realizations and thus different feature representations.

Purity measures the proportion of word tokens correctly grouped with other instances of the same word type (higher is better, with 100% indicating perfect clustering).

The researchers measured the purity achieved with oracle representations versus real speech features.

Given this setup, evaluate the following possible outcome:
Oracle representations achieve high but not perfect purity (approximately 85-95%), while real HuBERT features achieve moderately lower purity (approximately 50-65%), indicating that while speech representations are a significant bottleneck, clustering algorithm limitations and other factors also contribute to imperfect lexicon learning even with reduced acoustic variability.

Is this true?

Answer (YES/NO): NO